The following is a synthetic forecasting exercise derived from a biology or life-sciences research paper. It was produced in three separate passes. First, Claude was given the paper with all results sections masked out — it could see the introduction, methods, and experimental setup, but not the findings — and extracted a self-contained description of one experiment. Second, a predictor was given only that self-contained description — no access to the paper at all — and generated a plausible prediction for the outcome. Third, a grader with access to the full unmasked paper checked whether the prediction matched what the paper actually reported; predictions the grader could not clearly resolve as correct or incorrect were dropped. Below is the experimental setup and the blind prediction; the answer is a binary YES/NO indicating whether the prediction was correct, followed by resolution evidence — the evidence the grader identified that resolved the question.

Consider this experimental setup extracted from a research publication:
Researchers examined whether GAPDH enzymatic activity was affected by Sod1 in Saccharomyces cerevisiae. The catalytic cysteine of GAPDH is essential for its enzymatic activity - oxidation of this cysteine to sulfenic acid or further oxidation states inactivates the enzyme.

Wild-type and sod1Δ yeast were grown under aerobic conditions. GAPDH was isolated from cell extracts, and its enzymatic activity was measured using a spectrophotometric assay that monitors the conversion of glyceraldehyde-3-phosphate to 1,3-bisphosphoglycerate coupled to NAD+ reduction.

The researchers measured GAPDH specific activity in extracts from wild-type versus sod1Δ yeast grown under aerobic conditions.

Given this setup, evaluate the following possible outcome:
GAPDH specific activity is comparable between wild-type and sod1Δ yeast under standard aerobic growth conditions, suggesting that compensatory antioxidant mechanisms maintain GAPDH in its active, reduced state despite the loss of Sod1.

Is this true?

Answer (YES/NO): NO